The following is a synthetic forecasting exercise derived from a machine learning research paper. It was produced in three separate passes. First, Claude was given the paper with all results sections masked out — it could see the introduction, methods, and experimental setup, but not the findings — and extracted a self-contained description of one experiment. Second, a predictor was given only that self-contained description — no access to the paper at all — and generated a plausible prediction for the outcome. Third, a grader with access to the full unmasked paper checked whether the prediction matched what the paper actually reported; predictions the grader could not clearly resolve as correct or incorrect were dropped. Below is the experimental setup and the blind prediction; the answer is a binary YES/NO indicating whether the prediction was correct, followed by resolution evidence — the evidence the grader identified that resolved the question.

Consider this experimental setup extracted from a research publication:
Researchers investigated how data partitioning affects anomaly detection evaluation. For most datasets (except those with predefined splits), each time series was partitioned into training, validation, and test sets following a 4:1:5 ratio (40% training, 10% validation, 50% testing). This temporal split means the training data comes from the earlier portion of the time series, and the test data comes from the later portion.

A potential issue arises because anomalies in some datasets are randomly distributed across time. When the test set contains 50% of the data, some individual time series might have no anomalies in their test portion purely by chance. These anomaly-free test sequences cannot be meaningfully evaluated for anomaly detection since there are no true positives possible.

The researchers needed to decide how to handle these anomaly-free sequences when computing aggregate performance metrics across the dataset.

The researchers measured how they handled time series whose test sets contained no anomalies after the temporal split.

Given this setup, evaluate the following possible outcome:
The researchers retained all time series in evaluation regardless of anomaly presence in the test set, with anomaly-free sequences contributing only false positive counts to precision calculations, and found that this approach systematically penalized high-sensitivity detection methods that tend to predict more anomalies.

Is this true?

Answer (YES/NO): NO